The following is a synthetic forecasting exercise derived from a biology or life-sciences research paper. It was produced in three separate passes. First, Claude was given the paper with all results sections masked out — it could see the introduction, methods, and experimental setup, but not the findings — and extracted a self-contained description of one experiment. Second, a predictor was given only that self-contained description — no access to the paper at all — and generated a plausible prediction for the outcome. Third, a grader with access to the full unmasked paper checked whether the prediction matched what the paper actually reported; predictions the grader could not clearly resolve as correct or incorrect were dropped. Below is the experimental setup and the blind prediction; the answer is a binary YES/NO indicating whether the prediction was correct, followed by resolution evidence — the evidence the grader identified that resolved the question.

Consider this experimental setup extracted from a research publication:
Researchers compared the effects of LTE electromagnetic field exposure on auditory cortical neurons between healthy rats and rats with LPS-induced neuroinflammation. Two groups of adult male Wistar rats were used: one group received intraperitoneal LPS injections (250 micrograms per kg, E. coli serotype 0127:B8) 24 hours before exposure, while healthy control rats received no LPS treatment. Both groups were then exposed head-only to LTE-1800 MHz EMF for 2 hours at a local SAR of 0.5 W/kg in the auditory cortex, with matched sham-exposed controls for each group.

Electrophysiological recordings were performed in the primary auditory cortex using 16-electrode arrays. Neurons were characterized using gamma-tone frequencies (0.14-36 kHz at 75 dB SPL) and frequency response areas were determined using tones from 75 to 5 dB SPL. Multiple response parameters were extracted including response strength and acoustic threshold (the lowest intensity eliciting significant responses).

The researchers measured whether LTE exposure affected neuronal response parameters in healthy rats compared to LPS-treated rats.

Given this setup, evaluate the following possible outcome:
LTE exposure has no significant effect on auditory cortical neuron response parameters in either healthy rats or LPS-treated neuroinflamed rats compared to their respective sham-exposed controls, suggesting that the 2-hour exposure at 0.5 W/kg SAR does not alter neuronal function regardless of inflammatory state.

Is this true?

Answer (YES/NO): NO